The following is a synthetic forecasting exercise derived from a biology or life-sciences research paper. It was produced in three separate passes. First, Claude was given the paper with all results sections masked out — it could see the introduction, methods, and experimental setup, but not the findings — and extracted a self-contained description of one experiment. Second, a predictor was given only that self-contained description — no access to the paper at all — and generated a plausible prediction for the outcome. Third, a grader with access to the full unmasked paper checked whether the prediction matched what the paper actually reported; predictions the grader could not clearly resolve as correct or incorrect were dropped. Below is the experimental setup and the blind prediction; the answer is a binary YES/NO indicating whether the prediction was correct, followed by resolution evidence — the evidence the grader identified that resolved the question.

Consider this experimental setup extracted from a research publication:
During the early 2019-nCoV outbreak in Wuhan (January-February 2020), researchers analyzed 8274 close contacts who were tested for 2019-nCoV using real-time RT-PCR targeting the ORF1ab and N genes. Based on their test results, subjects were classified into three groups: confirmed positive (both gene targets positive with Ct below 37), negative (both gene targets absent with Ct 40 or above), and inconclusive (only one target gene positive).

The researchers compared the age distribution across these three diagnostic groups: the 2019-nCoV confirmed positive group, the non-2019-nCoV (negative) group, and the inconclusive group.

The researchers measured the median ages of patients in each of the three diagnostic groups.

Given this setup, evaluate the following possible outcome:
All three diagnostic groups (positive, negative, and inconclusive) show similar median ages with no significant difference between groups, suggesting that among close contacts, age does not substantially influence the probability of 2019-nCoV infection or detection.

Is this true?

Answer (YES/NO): NO